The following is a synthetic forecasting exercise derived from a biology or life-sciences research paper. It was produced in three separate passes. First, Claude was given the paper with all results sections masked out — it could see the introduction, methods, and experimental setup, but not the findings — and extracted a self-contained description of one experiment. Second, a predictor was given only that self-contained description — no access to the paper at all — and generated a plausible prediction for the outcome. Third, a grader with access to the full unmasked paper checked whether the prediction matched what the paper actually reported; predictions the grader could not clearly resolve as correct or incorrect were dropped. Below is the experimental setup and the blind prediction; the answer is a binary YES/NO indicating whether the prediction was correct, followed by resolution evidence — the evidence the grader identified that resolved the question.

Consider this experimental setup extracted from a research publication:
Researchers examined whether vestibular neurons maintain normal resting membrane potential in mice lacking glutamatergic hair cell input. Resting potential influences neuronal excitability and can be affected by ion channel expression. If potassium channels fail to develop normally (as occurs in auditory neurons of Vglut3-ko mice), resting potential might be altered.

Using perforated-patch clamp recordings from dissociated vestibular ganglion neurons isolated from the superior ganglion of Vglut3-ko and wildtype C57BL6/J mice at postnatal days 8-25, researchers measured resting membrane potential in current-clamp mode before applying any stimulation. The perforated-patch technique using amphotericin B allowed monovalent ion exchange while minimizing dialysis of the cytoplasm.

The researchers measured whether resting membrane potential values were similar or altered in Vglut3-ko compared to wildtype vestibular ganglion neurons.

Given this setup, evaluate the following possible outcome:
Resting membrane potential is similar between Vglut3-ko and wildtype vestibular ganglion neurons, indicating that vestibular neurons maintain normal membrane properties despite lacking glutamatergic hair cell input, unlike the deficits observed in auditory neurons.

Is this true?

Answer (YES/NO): YES